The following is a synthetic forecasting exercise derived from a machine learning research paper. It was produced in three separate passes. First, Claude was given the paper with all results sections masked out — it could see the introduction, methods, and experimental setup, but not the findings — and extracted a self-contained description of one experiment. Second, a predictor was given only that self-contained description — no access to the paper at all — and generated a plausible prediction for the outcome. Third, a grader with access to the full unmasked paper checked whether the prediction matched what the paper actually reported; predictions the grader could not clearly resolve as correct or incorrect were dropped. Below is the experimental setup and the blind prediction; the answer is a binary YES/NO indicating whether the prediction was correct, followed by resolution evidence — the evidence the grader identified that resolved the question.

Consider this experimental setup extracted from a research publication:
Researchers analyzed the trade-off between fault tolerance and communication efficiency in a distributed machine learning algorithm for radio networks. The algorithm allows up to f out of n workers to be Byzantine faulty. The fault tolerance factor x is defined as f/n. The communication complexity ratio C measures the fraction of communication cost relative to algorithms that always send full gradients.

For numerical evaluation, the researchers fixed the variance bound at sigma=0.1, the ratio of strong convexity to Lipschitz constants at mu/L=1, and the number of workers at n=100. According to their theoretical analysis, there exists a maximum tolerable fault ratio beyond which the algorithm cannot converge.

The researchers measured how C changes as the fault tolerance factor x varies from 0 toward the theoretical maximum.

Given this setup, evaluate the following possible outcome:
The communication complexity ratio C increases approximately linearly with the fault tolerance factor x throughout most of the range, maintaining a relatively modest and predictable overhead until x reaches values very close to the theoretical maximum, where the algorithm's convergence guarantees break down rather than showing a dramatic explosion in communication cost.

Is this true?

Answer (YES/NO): NO